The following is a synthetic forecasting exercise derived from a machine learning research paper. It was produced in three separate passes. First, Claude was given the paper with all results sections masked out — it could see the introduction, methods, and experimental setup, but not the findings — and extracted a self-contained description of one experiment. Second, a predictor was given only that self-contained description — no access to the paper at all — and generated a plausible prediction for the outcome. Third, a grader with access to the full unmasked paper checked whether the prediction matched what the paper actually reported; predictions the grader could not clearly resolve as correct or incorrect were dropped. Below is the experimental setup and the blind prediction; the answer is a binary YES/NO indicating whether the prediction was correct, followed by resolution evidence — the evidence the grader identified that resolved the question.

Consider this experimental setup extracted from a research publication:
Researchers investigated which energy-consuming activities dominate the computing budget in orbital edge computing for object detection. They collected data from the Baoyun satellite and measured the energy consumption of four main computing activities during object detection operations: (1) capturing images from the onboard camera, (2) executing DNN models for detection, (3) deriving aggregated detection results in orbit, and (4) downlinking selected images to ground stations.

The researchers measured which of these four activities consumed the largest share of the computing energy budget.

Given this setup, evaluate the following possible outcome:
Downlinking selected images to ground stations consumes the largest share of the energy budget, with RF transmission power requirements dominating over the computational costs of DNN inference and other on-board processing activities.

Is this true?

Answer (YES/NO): NO